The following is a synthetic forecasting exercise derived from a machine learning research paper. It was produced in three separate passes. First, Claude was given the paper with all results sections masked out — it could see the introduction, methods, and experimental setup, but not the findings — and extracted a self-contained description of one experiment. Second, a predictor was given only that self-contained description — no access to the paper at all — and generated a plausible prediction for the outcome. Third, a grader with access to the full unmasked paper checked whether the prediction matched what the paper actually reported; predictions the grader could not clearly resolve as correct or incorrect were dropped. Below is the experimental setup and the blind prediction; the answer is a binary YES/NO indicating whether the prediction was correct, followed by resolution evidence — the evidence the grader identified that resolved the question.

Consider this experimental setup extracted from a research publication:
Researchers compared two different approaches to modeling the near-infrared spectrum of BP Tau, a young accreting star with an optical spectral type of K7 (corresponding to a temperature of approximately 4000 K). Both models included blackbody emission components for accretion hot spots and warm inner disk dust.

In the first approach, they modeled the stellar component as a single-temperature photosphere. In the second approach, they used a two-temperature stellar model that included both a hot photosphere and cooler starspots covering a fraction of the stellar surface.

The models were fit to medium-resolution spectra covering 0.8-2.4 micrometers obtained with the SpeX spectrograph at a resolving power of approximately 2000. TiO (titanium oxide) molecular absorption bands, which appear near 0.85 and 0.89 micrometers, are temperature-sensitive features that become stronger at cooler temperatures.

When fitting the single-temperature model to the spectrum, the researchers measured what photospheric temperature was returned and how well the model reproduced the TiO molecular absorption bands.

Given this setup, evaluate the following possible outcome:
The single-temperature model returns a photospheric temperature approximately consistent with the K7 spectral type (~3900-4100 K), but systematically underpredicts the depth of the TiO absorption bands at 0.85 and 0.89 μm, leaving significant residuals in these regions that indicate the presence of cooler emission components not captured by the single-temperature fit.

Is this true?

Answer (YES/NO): NO